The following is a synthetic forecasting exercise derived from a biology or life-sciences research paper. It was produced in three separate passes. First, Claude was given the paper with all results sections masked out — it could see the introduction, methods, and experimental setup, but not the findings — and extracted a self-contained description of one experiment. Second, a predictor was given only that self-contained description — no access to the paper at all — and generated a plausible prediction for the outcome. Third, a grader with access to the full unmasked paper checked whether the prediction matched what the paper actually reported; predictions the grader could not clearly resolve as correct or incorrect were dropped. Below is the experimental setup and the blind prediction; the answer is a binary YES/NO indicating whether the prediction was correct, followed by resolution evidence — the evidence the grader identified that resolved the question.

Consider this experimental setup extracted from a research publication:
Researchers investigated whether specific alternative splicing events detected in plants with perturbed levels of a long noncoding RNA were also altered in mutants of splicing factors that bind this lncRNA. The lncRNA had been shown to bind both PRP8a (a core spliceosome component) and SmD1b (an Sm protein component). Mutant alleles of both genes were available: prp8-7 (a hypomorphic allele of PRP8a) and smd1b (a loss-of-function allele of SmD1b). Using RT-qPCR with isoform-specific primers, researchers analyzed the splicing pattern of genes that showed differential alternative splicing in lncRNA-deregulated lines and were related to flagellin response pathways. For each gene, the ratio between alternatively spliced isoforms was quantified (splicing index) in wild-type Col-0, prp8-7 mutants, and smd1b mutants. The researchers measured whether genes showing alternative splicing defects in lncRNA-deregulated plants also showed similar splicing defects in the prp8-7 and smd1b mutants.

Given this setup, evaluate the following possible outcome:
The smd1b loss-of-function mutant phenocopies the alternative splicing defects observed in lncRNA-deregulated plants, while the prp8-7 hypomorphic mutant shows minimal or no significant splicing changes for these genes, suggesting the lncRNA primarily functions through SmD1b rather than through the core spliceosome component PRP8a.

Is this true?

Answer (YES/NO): NO